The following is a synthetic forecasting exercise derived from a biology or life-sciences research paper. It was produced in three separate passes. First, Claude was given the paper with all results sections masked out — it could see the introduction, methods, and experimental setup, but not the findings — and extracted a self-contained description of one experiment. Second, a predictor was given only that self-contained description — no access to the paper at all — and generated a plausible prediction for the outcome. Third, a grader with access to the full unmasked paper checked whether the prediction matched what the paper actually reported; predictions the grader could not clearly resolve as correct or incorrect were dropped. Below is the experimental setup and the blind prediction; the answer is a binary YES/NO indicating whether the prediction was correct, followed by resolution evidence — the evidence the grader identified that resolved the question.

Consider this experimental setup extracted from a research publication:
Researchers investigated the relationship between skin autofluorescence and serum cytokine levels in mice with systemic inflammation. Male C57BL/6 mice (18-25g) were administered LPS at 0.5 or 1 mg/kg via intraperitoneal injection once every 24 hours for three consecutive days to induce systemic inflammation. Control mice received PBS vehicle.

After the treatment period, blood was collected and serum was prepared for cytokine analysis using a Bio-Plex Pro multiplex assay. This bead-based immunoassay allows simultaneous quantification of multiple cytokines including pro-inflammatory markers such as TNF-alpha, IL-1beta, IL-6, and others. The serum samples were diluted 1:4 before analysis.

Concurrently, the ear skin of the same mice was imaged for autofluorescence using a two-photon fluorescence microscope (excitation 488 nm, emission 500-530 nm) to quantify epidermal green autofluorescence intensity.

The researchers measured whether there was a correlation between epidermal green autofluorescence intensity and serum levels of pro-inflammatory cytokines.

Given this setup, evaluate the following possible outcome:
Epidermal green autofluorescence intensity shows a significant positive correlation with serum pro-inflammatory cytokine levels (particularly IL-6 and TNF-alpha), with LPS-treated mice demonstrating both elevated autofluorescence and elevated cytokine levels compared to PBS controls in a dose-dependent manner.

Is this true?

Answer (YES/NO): NO